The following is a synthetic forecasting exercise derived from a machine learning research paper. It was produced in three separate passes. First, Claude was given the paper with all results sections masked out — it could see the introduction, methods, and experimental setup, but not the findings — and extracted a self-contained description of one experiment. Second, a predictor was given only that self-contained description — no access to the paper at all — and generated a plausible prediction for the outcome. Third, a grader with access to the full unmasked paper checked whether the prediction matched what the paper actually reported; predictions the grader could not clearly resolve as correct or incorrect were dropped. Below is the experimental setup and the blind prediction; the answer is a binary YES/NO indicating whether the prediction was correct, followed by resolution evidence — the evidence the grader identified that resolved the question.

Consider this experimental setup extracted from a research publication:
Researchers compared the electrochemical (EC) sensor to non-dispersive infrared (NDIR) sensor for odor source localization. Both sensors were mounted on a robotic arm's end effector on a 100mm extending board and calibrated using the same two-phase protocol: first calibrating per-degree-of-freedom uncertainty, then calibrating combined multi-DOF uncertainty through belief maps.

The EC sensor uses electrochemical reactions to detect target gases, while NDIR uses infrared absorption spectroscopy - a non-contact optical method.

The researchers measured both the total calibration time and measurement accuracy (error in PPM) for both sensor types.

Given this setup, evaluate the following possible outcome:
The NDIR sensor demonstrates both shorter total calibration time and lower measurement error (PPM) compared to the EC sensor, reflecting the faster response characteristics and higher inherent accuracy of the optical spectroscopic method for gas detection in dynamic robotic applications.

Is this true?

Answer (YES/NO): NO